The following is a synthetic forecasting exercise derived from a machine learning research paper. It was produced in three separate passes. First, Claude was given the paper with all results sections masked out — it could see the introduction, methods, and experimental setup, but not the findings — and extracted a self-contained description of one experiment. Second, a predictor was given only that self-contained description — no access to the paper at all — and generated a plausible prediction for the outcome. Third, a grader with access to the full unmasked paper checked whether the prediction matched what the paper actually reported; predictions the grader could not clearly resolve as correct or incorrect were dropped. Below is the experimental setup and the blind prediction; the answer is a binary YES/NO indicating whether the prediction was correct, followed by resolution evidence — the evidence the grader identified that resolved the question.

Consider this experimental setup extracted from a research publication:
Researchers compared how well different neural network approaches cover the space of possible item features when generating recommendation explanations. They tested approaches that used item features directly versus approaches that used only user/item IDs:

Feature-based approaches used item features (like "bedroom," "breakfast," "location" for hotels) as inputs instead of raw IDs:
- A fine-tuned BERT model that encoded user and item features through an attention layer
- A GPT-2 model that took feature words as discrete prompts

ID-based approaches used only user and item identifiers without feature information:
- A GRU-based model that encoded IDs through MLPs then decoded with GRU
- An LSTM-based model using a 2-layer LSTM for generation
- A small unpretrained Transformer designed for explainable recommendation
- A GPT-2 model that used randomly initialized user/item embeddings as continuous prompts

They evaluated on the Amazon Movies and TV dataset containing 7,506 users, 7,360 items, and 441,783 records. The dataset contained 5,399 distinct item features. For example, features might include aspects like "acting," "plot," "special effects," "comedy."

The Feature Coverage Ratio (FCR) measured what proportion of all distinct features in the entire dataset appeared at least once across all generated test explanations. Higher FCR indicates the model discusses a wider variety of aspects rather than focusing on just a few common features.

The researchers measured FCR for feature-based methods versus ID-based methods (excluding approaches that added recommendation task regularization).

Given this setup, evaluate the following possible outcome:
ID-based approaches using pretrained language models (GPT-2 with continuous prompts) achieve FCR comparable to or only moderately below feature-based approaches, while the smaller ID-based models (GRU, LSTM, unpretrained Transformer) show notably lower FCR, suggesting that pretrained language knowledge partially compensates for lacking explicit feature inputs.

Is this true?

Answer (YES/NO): YES